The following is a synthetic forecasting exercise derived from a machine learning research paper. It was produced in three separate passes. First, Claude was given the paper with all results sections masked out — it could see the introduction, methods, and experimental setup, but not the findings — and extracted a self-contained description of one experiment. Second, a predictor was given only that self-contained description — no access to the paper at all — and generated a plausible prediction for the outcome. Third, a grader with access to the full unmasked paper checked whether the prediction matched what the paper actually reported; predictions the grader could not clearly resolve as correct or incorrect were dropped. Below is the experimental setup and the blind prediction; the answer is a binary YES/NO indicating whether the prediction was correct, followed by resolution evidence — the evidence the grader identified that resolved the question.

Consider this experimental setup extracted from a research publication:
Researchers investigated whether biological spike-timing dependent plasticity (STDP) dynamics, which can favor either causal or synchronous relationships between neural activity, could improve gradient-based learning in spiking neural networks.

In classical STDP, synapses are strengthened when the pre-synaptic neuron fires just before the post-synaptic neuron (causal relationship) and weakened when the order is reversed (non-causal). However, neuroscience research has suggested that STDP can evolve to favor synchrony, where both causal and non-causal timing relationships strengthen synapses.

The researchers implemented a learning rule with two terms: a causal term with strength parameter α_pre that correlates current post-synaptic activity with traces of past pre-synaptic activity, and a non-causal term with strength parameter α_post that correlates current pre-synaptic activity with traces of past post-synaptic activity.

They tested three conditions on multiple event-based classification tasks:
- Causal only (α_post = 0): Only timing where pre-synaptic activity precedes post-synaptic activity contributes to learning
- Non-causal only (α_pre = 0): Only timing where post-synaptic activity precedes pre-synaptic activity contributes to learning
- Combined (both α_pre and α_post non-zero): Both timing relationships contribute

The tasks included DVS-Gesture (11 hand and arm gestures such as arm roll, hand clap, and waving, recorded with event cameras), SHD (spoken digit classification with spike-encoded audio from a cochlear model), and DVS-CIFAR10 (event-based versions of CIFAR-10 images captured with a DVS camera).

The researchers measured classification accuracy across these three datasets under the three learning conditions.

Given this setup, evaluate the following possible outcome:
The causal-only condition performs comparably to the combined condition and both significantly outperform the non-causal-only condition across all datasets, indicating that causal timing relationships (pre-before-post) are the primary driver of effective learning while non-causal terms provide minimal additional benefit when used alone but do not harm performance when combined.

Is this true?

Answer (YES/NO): NO